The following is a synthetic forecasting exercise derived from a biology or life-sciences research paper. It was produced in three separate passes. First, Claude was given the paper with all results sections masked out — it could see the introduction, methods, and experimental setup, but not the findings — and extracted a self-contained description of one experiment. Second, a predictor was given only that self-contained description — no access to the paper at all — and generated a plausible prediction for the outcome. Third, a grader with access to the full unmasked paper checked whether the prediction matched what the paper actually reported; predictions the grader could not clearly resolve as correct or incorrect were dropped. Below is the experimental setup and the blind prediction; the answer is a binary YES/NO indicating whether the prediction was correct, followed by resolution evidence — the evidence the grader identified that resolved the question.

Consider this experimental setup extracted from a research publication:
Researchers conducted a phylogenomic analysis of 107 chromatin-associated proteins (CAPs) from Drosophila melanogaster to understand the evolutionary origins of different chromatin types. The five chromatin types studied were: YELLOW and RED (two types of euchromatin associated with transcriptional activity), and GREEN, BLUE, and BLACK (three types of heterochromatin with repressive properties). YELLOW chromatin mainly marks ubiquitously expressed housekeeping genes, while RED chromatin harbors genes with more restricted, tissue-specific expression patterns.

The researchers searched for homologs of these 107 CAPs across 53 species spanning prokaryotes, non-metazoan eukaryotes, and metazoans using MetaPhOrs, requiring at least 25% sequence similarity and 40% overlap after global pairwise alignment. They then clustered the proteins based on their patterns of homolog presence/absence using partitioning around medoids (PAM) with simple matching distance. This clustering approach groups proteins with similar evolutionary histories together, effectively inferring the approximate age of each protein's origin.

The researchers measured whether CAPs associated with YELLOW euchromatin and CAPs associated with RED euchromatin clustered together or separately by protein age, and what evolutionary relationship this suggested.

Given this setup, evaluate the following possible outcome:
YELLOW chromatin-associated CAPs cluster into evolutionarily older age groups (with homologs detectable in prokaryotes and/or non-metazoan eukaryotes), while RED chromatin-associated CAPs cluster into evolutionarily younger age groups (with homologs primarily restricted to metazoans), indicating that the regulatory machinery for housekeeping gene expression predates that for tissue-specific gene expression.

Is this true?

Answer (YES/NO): NO